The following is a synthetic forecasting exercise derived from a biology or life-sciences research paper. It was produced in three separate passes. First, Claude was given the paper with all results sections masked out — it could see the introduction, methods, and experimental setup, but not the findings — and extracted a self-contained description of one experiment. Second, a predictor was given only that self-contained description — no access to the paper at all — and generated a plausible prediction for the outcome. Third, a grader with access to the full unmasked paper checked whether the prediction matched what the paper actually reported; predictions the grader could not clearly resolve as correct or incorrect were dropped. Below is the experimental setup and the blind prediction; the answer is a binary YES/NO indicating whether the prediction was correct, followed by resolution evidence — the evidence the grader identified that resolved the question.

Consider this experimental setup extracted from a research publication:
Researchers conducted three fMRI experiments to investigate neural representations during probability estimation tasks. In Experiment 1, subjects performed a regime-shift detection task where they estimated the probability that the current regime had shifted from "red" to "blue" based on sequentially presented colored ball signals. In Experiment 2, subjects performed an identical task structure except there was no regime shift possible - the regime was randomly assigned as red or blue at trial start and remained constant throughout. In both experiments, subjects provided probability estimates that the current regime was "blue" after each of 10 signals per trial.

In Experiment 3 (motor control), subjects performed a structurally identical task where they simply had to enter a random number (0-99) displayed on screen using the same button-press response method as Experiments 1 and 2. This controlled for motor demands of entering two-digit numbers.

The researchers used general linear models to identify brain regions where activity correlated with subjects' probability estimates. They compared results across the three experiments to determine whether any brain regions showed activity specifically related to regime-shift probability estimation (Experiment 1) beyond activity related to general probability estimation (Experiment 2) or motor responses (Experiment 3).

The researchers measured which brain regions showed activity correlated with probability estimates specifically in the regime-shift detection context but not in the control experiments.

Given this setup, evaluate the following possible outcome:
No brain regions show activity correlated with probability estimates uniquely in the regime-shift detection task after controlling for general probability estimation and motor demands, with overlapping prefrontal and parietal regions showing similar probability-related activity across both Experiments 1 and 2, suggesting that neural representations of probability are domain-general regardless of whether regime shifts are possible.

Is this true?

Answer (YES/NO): NO